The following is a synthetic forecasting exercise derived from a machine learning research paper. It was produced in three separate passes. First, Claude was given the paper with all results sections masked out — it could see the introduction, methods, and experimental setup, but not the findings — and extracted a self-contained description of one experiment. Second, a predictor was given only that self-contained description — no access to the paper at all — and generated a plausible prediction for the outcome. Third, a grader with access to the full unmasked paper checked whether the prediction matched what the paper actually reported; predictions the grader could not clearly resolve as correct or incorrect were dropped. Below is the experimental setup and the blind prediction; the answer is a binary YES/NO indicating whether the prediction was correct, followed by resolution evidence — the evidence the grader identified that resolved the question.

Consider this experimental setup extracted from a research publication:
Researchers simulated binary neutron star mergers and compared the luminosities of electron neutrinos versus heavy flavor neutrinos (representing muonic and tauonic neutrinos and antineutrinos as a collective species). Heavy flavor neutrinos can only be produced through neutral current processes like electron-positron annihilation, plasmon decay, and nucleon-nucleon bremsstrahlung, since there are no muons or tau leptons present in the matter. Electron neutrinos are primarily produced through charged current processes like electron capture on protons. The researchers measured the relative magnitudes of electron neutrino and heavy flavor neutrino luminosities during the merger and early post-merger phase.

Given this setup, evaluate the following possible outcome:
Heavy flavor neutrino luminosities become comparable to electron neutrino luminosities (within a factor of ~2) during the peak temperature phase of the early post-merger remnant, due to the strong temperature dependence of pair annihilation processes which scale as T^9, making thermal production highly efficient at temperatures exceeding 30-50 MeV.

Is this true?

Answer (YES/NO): YES